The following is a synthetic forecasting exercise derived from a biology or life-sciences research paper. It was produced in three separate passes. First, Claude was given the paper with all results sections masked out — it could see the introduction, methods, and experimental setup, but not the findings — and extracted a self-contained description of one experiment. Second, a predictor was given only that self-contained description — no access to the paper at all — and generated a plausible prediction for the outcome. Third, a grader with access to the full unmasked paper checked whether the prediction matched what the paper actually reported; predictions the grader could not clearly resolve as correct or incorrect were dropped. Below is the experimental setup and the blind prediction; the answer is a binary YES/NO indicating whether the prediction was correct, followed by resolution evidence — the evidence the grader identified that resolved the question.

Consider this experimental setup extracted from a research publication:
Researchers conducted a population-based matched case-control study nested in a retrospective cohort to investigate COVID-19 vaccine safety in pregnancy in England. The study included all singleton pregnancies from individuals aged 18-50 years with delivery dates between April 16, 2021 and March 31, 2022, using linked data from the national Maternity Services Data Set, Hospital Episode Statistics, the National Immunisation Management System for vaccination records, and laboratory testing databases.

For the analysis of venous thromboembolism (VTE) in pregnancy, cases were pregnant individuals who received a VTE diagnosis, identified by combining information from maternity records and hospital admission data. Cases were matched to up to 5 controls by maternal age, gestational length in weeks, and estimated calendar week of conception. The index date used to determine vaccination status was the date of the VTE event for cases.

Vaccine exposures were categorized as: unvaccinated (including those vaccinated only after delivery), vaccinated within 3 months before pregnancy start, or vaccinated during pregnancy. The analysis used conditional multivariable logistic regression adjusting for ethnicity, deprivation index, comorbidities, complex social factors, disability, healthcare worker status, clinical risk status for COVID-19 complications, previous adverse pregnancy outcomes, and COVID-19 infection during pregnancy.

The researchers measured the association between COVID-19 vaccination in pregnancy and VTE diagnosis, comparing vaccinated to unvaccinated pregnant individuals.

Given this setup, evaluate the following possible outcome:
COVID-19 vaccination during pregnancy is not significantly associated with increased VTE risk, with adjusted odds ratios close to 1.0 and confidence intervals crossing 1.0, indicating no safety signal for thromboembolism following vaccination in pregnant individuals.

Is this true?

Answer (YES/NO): YES